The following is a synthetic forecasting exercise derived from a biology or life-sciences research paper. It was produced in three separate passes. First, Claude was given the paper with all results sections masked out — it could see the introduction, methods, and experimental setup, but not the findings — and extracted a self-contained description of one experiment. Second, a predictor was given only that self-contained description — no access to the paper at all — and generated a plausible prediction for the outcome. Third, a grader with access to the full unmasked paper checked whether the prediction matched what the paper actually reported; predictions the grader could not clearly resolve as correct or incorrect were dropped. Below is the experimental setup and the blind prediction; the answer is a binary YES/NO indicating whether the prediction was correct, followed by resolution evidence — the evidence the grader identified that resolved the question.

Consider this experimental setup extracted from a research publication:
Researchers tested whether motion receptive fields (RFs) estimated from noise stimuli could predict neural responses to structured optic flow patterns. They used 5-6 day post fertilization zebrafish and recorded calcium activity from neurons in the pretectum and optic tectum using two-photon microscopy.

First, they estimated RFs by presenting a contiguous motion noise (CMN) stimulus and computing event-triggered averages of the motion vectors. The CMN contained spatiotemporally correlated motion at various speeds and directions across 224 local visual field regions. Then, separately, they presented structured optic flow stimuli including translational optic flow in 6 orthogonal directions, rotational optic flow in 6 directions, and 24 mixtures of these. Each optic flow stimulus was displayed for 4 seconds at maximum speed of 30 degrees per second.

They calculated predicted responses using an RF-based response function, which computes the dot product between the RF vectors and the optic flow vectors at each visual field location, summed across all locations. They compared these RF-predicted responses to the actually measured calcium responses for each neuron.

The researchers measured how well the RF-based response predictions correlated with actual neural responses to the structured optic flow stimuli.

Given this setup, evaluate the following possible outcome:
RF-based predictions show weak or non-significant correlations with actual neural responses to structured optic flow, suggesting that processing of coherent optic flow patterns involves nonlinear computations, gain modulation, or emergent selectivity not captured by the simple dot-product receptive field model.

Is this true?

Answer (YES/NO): NO